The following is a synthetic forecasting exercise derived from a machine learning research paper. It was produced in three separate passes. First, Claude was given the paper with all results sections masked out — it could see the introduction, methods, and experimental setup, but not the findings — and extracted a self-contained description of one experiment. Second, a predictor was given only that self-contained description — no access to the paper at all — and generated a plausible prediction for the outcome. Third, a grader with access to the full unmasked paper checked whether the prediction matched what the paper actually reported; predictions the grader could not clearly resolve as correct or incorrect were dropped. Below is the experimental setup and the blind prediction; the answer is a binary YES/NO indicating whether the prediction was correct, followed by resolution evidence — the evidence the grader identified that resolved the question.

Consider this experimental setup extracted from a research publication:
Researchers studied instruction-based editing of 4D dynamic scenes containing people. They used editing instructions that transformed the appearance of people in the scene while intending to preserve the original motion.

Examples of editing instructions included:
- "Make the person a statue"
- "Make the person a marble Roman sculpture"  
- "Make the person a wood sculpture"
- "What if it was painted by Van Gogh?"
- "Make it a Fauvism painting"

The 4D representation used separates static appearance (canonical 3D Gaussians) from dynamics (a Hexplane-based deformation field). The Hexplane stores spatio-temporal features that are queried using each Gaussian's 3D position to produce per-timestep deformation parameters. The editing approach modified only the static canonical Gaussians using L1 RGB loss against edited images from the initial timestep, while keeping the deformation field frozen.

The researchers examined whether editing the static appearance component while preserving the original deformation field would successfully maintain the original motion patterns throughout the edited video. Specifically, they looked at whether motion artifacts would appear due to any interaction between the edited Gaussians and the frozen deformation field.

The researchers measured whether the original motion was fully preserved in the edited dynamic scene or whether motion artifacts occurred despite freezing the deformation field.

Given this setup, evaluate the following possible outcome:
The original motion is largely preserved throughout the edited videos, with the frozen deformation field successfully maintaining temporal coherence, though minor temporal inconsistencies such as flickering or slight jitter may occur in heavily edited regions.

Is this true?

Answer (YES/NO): NO